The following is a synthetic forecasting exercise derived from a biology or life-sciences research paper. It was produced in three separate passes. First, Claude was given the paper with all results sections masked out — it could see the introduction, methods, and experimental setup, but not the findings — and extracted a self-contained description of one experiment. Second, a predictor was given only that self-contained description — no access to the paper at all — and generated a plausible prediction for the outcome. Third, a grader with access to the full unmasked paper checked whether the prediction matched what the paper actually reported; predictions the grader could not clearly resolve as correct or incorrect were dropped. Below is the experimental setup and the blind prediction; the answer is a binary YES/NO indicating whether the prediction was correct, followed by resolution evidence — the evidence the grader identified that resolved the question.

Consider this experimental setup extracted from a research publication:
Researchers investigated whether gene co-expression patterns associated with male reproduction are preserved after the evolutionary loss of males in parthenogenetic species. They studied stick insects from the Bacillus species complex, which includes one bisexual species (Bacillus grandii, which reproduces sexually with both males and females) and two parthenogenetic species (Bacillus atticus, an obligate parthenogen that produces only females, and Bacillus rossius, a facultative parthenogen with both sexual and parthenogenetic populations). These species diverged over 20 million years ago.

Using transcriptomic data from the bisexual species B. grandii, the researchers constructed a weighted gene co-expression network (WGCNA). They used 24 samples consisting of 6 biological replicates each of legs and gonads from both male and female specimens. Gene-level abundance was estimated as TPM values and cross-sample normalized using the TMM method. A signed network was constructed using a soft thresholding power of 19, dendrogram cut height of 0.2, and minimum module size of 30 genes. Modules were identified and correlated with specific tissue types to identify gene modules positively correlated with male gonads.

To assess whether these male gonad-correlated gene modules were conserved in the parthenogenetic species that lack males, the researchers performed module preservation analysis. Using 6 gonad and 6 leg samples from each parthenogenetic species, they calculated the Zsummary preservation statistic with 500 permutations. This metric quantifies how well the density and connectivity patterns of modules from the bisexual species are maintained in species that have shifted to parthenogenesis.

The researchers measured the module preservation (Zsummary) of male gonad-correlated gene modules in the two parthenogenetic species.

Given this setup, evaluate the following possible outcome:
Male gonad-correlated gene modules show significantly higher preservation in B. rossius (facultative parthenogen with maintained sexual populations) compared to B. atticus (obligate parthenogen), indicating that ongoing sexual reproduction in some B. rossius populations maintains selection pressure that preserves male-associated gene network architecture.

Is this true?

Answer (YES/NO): NO